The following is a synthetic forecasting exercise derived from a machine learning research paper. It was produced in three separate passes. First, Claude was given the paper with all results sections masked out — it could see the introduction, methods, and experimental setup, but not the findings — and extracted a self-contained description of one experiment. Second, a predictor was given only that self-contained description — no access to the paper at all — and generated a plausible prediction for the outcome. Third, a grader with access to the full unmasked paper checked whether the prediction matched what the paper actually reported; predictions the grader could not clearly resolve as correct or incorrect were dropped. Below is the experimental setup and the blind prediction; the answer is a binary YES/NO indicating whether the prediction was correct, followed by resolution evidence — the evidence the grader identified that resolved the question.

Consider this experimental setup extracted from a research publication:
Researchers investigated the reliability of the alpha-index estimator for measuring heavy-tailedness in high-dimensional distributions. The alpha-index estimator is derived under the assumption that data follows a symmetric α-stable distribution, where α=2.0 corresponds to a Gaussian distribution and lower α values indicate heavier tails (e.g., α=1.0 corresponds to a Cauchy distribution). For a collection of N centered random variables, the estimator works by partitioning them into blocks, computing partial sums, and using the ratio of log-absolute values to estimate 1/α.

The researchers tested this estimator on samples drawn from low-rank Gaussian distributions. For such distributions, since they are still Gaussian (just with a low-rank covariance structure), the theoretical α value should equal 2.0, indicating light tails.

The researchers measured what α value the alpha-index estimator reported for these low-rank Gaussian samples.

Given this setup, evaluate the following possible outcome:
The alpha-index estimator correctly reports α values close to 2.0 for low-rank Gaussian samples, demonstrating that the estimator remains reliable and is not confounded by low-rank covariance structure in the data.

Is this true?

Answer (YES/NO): NO